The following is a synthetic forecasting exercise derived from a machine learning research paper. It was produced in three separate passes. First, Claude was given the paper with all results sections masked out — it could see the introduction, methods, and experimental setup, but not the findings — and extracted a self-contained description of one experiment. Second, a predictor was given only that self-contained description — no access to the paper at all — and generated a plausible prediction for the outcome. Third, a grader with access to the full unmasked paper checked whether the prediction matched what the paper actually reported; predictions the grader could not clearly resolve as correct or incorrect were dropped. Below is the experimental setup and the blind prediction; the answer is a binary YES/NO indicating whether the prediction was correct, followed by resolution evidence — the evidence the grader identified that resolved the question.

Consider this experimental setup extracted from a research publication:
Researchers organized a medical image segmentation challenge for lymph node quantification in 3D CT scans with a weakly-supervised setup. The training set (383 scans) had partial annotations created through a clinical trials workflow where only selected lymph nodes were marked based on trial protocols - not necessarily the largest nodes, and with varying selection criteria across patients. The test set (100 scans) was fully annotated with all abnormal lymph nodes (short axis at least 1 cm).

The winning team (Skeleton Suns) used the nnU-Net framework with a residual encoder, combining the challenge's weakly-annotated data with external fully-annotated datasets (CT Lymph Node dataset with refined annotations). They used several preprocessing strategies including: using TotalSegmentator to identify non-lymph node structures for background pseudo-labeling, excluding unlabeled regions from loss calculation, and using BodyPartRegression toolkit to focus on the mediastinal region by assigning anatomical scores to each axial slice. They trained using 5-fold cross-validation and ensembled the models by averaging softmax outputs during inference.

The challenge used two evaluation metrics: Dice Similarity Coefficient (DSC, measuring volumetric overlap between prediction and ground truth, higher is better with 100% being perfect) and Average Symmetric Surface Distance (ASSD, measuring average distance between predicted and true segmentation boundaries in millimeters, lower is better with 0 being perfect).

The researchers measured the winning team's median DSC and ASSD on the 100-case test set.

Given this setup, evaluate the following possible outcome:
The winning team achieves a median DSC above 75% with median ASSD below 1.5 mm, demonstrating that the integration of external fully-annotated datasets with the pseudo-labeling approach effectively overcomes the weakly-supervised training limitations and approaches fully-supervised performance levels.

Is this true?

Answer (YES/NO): NO